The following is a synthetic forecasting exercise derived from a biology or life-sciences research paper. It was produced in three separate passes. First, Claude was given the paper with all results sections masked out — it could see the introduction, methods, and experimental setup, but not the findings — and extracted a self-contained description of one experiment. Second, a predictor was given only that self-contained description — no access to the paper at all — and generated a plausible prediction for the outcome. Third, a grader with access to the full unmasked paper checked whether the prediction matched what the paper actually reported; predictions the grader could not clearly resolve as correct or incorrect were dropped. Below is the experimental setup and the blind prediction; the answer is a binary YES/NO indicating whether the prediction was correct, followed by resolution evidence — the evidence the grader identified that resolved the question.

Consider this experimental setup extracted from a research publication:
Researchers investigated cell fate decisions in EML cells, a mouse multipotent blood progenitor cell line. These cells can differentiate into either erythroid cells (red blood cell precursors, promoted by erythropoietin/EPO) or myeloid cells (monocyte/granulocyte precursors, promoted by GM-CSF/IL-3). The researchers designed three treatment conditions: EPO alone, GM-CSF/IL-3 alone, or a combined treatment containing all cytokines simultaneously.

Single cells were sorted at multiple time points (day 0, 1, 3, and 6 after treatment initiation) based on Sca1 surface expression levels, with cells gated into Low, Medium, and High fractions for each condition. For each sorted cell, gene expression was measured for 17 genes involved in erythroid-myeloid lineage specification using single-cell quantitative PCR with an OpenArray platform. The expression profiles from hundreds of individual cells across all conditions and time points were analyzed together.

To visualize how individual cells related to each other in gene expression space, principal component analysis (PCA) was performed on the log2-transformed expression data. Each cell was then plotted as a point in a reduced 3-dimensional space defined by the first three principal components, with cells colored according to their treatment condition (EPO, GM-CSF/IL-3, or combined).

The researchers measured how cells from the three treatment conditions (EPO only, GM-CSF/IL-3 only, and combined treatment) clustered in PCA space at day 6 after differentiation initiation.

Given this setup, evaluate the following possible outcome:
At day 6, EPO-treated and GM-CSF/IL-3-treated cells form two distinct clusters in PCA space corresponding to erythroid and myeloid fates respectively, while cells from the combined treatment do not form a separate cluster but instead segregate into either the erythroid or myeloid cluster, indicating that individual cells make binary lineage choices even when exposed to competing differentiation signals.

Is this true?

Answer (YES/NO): NO